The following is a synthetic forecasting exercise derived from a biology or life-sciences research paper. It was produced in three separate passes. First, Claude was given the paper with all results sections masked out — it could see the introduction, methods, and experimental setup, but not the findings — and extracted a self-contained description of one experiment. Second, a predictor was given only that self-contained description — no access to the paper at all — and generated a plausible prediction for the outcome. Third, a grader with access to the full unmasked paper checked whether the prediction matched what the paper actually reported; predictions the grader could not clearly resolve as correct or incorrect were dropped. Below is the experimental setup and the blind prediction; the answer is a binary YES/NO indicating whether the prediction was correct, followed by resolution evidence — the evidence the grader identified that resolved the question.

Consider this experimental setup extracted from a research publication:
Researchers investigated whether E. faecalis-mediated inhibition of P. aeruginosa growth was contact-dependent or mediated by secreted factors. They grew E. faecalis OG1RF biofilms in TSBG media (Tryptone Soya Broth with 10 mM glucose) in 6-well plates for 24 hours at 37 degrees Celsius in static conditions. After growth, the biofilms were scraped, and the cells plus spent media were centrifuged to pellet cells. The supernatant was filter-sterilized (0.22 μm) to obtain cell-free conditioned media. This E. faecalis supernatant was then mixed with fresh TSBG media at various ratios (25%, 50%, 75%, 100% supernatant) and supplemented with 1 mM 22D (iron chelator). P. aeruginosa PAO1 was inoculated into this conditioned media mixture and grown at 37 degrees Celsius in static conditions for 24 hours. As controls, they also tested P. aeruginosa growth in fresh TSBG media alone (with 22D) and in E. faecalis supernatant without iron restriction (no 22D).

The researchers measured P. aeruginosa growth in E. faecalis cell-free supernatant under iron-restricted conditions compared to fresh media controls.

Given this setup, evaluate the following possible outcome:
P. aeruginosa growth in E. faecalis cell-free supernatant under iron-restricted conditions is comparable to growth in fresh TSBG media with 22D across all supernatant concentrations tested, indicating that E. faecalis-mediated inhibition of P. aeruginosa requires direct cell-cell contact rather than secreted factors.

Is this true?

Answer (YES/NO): NO